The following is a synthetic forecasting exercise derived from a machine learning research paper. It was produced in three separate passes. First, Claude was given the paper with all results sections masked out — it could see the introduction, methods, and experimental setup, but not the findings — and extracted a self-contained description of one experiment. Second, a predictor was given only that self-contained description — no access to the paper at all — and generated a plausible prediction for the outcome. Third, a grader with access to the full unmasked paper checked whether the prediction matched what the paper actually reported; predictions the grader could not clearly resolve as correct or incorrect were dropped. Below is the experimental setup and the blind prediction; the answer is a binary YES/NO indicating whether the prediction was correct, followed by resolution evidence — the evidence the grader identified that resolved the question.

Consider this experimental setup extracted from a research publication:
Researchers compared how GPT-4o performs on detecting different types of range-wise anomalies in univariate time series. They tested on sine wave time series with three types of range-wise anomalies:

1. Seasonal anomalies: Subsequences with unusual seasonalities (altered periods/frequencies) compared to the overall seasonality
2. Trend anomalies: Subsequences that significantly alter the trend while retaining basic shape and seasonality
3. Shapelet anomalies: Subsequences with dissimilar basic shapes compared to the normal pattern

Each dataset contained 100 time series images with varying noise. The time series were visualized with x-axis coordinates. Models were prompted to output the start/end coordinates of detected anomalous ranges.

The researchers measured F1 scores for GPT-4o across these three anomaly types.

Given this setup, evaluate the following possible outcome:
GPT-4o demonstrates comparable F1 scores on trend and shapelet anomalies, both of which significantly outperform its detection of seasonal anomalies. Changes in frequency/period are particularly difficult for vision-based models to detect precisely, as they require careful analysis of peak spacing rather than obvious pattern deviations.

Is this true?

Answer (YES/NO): YES